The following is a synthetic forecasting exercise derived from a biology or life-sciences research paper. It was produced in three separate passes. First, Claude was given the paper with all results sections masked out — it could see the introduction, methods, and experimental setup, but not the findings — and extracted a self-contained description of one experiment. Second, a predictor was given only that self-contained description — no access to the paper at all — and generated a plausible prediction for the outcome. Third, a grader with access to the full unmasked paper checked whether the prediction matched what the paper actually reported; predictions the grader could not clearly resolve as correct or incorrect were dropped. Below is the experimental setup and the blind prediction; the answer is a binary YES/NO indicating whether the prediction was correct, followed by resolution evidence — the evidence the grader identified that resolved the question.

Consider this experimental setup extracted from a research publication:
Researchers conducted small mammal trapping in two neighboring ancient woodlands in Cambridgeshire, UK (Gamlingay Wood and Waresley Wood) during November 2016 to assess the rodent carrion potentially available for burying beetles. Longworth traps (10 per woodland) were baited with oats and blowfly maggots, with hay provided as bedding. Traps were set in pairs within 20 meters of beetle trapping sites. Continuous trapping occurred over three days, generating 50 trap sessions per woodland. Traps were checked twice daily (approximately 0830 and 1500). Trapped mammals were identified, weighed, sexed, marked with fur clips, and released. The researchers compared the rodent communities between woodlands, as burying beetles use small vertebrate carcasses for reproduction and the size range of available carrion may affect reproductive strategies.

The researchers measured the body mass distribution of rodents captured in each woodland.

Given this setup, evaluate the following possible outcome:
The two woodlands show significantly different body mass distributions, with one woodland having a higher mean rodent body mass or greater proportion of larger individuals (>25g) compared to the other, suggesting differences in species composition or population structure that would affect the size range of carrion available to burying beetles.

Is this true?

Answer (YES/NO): NO